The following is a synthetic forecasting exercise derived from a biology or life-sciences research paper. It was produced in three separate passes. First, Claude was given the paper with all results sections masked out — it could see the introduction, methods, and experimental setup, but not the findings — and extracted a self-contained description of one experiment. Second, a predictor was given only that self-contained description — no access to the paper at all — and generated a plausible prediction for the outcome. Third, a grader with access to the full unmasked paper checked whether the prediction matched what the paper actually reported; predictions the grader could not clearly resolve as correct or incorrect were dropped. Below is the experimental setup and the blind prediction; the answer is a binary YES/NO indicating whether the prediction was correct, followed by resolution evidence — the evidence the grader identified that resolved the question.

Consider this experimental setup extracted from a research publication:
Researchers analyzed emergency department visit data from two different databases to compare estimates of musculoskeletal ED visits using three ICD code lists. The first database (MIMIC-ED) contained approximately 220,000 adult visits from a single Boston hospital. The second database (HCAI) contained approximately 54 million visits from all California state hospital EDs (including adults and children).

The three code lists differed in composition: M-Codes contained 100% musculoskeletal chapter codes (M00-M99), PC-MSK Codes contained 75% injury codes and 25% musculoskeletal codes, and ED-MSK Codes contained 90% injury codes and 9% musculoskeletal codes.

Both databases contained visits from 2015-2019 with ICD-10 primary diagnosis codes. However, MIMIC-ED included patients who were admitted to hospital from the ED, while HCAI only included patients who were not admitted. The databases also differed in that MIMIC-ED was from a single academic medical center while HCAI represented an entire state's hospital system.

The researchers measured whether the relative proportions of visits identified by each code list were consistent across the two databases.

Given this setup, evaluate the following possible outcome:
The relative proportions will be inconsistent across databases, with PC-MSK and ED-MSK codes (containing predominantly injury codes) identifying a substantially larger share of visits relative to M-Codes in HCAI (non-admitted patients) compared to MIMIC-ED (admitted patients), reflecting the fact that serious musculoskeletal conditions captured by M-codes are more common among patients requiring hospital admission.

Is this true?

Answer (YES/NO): NO